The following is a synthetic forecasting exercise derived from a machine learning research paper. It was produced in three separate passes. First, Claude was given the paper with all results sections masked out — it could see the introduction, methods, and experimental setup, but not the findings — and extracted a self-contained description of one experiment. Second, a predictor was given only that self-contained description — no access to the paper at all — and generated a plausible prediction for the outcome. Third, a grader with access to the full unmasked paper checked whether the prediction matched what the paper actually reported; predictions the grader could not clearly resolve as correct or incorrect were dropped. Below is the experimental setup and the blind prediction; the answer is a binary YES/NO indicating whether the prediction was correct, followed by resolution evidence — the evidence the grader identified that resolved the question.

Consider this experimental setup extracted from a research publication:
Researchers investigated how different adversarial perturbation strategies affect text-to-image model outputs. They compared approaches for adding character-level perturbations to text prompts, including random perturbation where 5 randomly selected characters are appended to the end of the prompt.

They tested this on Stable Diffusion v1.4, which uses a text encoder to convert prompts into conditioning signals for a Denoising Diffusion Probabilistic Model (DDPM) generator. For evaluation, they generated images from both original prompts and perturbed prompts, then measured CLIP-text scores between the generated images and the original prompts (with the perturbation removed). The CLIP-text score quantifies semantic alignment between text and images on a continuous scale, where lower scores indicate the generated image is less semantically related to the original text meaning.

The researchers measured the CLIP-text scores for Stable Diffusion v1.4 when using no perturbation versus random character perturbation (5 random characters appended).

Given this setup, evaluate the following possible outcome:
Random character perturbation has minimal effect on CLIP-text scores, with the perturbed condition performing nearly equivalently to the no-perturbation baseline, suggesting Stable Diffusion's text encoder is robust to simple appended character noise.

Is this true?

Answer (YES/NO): YES